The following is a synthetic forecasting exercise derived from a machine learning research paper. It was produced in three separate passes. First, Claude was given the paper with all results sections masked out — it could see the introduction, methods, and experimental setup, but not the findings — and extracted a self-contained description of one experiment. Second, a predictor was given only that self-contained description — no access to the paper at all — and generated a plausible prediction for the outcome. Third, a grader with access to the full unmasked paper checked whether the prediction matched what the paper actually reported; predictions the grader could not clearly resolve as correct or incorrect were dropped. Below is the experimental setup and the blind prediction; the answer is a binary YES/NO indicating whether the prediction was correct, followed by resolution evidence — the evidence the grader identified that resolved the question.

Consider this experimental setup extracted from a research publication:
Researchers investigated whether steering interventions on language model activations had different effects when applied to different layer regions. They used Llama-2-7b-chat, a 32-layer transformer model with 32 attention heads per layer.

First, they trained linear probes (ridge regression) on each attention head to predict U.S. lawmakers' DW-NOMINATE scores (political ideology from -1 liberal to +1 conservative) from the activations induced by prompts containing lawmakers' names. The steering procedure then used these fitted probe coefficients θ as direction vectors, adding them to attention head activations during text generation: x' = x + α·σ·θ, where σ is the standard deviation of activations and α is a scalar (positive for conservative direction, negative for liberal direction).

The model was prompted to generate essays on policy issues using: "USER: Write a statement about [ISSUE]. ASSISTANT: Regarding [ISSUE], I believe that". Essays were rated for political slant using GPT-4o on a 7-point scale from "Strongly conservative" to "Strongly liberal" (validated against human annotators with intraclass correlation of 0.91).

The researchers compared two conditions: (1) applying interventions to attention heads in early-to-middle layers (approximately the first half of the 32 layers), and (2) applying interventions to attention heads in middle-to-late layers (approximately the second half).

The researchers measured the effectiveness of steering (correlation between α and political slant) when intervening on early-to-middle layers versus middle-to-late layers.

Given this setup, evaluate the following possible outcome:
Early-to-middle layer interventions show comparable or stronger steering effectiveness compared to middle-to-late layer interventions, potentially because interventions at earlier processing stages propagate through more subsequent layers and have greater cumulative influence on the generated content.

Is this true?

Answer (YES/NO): YES